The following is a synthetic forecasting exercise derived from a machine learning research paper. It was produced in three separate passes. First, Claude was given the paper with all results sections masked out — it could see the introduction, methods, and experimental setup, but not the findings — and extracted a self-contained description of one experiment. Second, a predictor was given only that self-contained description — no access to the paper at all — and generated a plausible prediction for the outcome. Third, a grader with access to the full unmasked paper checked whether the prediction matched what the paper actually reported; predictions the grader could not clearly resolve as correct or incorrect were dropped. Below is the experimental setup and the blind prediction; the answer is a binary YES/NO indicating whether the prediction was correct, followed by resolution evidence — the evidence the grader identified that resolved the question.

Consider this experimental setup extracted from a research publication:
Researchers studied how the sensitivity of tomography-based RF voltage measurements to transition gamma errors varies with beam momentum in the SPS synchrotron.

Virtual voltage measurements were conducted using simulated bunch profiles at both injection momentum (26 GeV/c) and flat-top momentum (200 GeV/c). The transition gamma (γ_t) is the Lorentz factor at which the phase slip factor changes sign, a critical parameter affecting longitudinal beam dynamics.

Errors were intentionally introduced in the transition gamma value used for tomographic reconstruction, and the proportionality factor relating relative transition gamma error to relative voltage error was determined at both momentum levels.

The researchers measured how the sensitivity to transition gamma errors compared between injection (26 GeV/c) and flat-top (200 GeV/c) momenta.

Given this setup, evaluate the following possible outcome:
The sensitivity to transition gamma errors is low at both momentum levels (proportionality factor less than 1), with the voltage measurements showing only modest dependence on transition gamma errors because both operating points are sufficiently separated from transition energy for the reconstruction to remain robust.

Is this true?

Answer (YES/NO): NO